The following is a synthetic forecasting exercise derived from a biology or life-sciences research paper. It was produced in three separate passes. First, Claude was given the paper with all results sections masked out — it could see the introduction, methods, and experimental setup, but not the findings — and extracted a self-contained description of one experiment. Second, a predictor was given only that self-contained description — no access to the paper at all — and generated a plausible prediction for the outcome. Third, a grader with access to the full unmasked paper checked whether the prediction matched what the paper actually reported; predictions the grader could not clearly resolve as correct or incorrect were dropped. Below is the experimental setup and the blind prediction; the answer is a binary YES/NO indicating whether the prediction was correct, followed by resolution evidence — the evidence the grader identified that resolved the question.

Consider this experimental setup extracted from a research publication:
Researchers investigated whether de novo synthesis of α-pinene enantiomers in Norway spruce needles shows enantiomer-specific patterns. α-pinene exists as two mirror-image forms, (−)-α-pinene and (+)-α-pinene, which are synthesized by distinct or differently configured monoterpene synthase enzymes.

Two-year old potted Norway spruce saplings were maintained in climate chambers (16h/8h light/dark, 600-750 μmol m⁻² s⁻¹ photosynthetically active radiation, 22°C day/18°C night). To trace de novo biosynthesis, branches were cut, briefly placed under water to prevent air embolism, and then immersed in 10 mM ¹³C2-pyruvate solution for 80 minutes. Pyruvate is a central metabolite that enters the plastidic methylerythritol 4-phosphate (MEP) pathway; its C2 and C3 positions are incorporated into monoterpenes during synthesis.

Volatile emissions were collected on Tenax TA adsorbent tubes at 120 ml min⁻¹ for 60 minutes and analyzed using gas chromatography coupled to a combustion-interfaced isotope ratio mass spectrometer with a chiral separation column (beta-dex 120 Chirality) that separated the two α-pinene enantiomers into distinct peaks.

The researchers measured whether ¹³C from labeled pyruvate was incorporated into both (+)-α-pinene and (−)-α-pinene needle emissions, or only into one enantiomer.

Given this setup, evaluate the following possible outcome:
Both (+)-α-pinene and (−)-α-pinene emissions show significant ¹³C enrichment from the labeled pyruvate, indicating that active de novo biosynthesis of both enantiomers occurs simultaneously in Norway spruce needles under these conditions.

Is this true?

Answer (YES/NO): NO